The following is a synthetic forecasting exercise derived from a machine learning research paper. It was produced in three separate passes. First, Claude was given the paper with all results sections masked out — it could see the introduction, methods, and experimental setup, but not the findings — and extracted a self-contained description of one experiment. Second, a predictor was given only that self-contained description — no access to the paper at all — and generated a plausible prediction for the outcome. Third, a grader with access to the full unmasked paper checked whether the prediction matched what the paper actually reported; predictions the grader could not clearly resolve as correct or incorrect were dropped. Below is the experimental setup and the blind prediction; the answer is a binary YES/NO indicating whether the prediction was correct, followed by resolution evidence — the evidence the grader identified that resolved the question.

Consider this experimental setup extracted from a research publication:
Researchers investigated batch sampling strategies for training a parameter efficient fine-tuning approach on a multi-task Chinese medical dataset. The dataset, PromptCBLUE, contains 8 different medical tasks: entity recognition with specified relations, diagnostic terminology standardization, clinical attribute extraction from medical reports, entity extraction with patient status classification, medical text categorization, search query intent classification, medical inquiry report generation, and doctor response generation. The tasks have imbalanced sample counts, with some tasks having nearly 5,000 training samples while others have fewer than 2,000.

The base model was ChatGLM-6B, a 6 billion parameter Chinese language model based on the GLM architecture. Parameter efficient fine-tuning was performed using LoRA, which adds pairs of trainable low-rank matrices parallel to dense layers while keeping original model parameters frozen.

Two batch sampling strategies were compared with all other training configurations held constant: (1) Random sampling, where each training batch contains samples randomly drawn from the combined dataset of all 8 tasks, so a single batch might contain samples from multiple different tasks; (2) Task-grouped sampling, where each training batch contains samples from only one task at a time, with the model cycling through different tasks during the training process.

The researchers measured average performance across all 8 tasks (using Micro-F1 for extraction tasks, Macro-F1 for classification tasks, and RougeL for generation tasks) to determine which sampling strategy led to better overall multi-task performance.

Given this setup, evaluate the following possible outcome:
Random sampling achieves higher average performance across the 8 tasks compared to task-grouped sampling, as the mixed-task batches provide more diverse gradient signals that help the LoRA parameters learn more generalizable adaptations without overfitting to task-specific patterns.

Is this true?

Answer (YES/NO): YES